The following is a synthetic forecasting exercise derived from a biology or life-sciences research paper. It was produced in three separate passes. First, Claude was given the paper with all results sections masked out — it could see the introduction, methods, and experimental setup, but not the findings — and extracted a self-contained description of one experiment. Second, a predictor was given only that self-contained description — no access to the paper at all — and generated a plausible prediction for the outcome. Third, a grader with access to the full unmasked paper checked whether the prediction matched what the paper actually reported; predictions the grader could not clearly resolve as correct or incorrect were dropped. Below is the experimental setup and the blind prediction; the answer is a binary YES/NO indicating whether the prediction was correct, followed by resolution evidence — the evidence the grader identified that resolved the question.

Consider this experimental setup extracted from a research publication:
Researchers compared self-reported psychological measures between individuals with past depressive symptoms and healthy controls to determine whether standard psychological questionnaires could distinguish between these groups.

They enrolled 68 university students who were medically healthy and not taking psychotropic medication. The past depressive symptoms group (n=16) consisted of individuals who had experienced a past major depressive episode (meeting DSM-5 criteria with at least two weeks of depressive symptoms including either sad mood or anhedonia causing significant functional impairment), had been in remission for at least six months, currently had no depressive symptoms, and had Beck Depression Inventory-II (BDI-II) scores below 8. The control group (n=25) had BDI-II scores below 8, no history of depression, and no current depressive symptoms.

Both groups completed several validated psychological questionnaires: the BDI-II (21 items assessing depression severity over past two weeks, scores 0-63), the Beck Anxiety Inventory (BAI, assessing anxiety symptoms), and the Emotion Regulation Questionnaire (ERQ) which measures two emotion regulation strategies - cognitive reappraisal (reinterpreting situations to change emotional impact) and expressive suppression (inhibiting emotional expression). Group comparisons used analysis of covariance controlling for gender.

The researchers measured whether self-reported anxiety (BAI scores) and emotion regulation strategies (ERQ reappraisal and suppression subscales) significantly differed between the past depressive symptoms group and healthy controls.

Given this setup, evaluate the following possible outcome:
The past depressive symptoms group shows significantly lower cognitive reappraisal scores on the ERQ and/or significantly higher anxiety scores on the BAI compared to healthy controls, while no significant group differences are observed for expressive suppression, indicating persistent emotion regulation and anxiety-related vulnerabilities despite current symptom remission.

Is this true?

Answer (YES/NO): NO